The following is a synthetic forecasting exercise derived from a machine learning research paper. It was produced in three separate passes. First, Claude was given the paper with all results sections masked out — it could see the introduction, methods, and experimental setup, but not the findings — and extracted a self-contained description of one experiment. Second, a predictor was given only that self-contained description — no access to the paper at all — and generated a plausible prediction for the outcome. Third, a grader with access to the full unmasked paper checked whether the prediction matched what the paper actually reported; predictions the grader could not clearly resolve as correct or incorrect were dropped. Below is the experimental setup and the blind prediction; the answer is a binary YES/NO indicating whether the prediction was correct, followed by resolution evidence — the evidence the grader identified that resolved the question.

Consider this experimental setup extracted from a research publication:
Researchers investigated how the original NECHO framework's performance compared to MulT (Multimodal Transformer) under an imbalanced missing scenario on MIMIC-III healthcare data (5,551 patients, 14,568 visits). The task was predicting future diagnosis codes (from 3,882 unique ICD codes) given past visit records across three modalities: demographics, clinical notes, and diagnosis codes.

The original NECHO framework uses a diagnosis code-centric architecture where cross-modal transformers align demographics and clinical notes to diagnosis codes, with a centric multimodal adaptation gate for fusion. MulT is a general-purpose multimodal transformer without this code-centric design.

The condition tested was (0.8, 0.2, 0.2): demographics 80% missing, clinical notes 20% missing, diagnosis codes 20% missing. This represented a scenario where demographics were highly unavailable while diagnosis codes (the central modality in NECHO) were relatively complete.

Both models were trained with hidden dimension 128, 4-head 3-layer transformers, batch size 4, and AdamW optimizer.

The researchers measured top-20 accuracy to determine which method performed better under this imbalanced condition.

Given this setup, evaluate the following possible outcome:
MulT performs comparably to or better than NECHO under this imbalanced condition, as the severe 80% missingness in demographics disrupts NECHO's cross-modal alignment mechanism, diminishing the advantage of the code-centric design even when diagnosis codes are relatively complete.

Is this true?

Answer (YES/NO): NO